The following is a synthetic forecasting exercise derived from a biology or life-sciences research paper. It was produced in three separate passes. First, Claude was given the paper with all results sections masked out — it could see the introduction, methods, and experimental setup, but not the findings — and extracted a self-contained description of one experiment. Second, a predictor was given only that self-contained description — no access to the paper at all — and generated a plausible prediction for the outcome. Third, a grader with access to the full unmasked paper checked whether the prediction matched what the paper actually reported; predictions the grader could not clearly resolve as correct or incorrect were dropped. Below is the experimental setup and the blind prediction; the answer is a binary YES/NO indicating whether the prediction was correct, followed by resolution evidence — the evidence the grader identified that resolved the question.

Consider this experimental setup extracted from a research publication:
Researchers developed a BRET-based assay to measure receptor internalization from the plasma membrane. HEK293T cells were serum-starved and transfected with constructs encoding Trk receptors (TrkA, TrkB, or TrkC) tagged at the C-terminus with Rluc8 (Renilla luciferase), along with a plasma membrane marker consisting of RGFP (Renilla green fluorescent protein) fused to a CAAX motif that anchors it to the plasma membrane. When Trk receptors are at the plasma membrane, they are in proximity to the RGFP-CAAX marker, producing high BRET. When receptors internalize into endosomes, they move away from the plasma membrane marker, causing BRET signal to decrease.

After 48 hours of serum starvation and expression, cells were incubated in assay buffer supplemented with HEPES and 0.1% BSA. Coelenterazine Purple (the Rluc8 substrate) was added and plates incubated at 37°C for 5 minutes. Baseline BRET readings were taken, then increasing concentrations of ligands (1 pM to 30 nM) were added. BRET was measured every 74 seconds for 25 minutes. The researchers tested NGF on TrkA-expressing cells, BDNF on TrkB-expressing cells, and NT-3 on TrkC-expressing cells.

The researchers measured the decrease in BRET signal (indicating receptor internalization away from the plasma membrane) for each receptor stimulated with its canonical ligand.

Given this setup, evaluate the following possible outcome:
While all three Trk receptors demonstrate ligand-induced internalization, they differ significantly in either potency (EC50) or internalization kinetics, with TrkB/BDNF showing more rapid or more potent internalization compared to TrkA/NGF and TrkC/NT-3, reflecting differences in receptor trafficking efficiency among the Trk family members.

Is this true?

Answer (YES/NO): NO